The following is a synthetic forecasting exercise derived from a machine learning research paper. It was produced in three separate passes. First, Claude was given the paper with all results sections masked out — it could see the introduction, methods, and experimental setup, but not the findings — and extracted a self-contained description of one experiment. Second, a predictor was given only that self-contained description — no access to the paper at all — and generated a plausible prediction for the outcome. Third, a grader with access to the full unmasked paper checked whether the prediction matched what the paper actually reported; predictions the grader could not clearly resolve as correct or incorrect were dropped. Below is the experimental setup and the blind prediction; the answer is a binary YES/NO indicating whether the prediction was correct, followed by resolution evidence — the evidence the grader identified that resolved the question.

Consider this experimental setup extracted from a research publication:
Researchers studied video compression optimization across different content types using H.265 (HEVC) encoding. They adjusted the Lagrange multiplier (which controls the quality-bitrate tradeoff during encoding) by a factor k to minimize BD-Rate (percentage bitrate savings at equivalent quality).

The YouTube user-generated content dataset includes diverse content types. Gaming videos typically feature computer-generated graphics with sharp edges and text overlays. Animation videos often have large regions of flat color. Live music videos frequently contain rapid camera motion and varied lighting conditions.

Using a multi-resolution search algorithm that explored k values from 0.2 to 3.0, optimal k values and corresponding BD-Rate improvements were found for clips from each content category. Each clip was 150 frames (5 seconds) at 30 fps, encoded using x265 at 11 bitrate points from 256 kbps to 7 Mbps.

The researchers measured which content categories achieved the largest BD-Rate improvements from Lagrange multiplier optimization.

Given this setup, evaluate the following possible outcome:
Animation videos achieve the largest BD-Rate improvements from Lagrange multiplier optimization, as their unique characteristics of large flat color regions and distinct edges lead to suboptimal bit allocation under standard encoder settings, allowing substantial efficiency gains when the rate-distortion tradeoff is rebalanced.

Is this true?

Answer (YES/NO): YES